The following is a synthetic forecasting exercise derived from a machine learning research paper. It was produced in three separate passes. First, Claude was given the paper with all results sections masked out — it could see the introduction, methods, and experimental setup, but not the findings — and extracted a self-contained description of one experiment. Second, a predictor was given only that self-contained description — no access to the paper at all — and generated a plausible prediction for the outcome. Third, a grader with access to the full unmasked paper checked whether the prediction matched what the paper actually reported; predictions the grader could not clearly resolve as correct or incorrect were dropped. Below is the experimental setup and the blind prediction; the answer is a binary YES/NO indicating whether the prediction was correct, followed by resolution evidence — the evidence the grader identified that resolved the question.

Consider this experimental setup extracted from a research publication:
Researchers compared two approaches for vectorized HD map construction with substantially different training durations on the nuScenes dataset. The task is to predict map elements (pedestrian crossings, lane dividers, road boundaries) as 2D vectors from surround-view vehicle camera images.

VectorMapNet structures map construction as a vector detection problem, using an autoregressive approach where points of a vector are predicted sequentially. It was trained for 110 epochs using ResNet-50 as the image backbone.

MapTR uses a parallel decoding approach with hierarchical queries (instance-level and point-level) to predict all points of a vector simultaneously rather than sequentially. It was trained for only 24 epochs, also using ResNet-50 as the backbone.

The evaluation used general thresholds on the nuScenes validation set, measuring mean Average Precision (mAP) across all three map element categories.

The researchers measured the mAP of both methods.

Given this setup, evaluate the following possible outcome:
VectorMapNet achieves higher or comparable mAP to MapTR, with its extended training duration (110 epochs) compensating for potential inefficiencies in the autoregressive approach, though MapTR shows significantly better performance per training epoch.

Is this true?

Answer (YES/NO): NO